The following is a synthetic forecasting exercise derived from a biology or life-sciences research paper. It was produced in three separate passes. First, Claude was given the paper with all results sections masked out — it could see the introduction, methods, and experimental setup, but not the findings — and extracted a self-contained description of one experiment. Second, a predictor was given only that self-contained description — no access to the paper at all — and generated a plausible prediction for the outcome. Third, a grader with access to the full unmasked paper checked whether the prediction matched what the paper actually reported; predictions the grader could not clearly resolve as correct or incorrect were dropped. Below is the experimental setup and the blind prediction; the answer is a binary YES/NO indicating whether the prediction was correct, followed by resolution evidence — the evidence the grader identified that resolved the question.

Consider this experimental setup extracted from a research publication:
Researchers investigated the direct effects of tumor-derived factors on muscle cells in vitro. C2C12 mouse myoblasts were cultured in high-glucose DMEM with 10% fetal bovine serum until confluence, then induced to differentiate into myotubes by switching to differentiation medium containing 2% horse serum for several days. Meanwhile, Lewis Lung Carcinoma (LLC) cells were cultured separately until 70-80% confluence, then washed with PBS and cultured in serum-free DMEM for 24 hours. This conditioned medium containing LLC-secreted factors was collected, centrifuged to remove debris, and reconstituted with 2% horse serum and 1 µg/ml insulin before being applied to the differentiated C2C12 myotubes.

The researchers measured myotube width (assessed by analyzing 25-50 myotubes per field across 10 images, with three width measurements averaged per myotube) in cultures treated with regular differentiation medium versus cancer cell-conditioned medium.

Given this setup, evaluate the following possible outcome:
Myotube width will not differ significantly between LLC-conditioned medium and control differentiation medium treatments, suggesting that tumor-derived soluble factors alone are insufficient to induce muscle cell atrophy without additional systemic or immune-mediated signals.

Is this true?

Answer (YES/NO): NO